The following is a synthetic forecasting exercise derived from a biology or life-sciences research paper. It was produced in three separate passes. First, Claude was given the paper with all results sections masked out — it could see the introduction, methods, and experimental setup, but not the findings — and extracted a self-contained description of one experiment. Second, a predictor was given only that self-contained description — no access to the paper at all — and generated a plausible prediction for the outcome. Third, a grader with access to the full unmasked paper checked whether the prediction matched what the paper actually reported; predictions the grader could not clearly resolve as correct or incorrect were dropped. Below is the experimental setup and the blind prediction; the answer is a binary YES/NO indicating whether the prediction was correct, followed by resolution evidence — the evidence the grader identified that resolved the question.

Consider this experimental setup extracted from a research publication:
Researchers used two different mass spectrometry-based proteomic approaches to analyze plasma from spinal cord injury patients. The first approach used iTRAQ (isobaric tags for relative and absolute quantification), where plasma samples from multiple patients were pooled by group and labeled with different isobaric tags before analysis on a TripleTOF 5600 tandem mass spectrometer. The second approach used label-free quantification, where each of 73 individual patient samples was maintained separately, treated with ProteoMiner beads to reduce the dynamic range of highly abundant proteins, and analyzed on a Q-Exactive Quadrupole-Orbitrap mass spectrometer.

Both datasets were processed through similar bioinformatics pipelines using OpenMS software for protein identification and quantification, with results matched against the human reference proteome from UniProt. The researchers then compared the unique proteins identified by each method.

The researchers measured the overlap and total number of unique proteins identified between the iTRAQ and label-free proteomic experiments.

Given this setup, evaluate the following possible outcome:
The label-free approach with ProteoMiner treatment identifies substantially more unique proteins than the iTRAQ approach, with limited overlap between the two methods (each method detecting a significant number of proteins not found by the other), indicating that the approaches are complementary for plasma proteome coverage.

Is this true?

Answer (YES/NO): NO